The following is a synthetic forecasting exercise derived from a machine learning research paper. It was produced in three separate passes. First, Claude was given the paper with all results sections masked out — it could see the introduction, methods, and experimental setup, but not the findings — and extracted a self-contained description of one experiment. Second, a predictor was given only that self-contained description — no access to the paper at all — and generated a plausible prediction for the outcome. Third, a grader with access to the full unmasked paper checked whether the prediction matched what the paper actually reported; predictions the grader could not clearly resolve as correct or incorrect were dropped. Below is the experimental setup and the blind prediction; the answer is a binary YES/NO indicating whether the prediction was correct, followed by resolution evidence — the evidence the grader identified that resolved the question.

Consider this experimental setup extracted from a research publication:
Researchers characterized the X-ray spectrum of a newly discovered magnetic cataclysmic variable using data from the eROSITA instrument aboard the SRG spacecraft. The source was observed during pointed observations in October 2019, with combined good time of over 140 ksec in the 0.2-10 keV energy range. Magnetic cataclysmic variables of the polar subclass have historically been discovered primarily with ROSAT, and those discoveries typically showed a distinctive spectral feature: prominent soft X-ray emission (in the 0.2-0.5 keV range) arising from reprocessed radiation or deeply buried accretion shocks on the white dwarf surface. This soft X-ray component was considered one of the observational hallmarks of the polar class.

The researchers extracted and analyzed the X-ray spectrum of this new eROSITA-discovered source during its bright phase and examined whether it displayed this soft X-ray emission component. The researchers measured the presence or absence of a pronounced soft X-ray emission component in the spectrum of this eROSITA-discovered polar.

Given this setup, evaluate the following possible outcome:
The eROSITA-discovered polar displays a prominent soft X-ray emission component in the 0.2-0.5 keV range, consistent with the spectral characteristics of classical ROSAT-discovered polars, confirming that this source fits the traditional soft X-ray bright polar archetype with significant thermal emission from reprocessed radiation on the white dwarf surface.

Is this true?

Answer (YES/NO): NO